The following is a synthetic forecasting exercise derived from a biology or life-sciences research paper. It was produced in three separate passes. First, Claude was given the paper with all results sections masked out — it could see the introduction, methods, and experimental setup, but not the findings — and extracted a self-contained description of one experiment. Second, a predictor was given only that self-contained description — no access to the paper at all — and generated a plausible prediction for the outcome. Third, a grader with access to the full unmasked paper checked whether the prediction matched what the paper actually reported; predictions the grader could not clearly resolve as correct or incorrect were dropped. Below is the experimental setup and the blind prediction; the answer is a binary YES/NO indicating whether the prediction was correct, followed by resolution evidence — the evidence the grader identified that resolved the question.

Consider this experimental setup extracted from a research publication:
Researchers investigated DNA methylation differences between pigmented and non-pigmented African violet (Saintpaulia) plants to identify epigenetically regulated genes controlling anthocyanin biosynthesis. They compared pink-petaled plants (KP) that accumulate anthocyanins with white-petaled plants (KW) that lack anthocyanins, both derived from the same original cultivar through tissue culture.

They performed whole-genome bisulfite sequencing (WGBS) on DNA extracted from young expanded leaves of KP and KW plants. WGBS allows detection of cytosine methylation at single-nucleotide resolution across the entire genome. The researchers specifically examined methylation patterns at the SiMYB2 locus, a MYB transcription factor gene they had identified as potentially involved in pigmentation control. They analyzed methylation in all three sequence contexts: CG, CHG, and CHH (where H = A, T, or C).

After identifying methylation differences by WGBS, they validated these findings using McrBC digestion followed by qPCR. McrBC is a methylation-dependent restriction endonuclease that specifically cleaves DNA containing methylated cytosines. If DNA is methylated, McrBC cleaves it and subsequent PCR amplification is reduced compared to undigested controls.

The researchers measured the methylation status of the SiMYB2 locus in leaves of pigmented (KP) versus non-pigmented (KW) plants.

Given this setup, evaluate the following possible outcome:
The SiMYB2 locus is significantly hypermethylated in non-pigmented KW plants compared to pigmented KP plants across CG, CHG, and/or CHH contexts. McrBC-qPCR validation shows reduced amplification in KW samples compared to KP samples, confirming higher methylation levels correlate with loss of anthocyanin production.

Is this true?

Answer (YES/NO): YES